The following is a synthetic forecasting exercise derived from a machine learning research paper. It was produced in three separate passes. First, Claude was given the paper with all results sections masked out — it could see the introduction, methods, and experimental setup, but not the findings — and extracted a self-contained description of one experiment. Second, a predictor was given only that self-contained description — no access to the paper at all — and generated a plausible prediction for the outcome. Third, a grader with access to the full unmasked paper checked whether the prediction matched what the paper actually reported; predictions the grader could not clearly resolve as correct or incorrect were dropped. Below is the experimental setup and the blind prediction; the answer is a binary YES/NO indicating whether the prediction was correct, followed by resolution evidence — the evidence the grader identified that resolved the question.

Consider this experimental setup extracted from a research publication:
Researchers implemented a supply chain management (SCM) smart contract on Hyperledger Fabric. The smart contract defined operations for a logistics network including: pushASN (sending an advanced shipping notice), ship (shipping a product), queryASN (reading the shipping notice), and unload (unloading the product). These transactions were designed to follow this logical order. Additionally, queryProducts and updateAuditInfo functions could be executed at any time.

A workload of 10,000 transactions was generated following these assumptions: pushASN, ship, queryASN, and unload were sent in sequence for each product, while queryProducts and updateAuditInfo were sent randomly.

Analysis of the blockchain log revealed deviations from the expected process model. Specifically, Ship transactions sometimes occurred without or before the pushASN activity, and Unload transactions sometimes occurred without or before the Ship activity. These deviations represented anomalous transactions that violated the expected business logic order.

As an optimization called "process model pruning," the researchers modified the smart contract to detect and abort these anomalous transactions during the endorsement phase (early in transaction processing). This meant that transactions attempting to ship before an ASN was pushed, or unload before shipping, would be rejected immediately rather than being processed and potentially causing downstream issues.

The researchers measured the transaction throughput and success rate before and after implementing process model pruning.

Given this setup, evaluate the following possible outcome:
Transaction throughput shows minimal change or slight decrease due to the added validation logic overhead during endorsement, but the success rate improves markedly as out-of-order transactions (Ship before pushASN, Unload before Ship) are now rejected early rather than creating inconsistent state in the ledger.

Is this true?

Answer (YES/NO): NO